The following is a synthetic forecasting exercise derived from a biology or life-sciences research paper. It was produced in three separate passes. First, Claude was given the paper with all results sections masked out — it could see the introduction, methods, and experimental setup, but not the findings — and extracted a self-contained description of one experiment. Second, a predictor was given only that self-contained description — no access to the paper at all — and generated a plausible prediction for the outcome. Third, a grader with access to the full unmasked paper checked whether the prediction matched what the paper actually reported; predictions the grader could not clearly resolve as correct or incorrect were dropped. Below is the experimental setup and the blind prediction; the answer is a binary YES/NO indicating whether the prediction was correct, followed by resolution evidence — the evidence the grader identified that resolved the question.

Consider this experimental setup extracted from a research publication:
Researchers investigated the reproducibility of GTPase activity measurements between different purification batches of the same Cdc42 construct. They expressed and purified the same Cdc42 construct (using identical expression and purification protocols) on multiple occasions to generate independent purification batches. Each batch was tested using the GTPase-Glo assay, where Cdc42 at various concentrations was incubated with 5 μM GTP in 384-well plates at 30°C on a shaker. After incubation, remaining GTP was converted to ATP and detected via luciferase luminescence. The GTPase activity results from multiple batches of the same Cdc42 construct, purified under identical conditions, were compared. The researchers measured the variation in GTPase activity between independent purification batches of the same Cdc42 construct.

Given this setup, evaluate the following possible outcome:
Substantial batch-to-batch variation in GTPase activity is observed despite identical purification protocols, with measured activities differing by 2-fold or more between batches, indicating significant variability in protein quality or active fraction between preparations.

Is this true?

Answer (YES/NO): YES